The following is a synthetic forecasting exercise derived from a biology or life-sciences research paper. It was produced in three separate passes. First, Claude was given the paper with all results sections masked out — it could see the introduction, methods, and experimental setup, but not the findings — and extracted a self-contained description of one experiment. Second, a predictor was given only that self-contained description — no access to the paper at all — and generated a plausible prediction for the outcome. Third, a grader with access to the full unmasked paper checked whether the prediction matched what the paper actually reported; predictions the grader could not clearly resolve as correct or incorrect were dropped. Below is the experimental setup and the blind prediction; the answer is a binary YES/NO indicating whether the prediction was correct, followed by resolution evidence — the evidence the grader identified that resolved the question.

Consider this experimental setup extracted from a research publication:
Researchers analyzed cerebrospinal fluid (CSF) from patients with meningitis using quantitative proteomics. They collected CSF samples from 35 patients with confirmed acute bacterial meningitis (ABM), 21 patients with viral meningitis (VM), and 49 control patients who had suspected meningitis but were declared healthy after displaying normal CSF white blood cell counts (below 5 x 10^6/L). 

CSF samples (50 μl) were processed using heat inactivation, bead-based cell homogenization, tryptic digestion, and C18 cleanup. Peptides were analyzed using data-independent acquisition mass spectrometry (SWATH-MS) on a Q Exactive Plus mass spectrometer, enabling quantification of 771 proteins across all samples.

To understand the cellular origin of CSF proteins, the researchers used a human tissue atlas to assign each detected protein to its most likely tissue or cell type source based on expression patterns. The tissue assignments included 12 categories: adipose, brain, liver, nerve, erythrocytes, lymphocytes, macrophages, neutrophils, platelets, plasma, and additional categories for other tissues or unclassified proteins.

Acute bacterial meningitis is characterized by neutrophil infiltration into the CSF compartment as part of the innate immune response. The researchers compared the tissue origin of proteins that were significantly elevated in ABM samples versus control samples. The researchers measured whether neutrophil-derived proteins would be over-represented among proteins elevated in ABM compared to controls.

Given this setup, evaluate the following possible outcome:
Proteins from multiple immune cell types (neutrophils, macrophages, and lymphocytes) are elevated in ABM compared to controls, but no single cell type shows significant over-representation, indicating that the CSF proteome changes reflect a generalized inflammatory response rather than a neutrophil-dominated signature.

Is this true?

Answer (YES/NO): NO